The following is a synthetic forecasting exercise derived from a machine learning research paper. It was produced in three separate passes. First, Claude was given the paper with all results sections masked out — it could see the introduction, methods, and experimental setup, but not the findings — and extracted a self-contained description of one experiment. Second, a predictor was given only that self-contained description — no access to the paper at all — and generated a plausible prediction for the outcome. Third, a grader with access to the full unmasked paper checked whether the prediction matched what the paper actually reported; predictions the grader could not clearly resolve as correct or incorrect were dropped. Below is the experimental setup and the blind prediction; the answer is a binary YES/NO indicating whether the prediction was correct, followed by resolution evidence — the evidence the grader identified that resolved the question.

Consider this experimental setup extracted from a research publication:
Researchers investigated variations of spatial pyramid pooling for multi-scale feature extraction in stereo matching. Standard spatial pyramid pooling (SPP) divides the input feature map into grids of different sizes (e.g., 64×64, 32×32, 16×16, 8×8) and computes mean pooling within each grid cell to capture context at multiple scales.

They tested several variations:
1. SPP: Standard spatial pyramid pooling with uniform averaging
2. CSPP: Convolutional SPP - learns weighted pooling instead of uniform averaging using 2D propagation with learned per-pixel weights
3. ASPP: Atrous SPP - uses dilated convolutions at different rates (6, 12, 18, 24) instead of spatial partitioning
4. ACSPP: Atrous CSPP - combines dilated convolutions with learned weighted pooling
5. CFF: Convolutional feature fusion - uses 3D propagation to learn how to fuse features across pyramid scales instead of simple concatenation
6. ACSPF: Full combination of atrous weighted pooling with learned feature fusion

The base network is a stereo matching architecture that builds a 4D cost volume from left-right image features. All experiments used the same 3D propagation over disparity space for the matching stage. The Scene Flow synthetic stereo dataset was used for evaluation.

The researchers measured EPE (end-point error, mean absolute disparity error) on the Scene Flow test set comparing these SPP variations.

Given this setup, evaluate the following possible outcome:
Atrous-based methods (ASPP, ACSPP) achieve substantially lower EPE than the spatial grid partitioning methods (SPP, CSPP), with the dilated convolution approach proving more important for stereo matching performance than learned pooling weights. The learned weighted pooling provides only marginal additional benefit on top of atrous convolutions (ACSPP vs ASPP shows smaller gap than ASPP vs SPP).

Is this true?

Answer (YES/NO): NO